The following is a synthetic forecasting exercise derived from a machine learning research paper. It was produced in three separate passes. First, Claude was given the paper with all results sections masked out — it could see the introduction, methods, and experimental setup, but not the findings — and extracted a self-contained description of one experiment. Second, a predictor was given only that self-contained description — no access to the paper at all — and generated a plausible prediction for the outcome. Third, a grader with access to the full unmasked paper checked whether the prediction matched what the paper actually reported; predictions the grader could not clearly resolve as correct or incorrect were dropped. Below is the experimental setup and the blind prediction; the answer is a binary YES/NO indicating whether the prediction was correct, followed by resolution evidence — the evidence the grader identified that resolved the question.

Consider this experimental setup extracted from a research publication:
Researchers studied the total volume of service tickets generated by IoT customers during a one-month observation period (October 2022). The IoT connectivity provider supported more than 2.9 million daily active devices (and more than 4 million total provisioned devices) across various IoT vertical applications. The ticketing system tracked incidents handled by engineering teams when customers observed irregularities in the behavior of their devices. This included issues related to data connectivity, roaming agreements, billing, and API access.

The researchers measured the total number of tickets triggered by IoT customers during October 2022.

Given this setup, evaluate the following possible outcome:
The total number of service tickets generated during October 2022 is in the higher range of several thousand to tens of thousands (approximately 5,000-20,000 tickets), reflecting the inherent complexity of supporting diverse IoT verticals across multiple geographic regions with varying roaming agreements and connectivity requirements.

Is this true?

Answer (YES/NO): NO